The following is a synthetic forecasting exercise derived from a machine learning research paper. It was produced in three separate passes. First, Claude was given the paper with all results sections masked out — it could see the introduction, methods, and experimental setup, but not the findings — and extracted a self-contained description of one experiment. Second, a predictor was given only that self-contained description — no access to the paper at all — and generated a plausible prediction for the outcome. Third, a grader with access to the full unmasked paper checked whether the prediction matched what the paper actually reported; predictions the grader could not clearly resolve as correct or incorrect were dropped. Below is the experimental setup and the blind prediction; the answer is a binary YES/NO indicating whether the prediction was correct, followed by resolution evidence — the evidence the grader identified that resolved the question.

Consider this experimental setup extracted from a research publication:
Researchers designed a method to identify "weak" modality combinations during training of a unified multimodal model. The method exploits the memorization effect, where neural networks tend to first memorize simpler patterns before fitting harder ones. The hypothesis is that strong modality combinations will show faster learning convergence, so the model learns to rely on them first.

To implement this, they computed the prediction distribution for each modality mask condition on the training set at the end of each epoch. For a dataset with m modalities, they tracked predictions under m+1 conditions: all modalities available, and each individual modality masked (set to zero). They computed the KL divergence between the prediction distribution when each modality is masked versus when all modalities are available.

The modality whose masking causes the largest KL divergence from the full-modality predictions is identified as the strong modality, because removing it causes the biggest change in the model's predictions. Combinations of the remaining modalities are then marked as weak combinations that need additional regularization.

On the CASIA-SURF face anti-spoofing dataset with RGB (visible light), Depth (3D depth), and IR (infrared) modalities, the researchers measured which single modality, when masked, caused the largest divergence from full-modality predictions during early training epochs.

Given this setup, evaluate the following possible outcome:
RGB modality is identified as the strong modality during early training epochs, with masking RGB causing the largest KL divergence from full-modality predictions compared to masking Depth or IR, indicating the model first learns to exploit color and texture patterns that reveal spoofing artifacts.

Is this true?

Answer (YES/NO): NO